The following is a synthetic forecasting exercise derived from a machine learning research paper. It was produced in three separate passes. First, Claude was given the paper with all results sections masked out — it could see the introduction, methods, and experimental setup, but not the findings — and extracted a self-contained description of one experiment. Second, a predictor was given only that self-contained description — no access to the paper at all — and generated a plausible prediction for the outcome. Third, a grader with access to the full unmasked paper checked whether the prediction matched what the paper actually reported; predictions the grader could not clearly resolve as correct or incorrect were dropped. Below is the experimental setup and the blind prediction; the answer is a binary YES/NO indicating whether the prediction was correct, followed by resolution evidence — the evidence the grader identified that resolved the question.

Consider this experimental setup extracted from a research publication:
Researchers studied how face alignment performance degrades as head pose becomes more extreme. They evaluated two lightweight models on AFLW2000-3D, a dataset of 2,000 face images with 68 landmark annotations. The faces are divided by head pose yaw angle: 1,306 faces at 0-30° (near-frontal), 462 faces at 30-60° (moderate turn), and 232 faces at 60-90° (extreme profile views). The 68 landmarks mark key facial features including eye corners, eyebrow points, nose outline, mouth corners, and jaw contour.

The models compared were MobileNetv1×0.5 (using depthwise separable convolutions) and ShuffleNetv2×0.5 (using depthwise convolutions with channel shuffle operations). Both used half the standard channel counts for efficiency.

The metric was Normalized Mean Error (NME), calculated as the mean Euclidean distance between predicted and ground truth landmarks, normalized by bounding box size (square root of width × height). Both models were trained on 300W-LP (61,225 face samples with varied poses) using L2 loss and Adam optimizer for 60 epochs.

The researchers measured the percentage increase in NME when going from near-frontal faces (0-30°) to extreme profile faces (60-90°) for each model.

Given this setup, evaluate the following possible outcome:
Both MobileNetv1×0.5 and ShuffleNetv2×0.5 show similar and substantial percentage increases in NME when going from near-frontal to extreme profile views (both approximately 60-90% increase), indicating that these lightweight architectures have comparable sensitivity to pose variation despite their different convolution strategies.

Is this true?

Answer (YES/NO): NO